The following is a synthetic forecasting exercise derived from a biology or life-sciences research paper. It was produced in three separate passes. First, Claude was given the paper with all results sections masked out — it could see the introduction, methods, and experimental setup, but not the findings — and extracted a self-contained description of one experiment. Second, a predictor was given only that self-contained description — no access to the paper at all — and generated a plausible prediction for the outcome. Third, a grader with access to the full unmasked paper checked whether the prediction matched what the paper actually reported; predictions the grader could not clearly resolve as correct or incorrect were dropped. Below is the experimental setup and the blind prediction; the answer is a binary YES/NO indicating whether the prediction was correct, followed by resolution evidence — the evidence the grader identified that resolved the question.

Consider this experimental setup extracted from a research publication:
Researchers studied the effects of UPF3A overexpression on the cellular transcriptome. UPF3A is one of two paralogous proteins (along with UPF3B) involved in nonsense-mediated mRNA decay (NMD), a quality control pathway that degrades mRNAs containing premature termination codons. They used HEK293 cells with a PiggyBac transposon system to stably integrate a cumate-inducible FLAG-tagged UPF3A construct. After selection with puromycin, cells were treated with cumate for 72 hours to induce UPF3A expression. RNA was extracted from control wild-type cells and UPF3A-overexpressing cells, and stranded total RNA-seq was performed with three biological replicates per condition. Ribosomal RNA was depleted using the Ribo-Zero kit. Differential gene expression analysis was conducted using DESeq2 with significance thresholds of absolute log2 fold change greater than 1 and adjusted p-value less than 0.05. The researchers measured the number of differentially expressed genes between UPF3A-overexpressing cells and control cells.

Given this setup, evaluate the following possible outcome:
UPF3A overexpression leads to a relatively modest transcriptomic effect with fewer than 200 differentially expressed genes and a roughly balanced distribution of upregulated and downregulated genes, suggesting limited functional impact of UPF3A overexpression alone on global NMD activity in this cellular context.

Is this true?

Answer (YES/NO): NO